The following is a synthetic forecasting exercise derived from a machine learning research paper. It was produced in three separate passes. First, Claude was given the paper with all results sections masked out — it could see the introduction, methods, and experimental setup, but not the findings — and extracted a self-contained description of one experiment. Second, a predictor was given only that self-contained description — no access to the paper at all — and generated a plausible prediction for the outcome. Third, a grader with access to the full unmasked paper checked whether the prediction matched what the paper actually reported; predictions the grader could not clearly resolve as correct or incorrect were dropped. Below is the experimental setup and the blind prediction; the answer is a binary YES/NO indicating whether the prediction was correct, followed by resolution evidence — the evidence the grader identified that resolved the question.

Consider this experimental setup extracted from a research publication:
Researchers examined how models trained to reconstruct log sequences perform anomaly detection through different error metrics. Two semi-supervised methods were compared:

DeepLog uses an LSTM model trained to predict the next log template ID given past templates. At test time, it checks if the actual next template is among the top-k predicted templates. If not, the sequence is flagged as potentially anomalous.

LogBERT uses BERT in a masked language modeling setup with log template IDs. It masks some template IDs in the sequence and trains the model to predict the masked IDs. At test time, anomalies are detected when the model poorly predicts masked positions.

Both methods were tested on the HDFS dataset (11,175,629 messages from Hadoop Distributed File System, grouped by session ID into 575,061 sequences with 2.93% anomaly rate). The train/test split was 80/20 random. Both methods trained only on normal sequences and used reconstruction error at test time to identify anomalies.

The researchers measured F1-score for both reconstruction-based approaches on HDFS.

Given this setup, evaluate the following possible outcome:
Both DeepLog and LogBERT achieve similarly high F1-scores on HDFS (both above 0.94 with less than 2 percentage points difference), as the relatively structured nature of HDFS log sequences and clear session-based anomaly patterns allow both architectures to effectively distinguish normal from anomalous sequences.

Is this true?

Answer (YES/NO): NO